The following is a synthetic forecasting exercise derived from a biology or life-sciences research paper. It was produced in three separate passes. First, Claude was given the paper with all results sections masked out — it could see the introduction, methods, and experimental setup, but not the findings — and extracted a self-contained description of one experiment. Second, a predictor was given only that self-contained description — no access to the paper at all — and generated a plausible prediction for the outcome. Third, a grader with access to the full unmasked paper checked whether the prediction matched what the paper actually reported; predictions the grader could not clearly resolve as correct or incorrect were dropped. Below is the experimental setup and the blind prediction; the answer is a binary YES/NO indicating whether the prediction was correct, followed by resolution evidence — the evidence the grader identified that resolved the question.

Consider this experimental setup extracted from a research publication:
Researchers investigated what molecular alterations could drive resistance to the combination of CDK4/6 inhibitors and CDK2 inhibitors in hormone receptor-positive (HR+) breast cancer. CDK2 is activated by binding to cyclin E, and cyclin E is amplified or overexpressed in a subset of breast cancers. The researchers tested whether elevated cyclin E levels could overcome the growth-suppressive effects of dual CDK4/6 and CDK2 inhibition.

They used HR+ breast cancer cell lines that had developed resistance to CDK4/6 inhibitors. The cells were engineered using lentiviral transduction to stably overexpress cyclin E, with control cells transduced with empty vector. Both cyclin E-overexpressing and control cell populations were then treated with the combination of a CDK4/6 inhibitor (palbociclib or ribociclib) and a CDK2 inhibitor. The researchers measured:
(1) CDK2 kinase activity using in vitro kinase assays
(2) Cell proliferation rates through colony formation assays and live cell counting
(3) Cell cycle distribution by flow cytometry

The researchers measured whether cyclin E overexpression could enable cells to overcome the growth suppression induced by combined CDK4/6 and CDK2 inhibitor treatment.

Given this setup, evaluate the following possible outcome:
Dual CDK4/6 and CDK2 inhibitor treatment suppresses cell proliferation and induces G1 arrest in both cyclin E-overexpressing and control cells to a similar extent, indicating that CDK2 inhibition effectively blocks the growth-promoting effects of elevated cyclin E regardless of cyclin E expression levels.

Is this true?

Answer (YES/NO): NO